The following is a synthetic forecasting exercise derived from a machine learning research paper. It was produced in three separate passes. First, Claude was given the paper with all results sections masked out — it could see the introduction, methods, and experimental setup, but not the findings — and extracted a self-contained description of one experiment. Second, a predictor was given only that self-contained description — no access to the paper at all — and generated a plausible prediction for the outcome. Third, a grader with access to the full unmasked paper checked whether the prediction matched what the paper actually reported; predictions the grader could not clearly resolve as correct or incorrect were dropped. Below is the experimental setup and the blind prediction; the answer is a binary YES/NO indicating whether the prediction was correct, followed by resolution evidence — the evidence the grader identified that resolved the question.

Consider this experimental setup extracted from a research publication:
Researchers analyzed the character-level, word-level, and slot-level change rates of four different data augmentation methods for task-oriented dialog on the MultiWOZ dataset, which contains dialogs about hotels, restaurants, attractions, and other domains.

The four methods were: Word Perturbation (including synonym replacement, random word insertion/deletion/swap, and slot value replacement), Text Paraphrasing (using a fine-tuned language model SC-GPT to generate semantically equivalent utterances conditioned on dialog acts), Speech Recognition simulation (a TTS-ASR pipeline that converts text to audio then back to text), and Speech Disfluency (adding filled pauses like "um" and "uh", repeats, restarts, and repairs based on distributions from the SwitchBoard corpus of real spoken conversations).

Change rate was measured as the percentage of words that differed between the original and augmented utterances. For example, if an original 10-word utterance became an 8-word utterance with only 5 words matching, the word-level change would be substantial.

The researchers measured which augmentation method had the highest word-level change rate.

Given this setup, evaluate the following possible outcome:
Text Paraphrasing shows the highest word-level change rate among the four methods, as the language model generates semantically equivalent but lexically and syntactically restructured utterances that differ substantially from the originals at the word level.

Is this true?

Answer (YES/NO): YES